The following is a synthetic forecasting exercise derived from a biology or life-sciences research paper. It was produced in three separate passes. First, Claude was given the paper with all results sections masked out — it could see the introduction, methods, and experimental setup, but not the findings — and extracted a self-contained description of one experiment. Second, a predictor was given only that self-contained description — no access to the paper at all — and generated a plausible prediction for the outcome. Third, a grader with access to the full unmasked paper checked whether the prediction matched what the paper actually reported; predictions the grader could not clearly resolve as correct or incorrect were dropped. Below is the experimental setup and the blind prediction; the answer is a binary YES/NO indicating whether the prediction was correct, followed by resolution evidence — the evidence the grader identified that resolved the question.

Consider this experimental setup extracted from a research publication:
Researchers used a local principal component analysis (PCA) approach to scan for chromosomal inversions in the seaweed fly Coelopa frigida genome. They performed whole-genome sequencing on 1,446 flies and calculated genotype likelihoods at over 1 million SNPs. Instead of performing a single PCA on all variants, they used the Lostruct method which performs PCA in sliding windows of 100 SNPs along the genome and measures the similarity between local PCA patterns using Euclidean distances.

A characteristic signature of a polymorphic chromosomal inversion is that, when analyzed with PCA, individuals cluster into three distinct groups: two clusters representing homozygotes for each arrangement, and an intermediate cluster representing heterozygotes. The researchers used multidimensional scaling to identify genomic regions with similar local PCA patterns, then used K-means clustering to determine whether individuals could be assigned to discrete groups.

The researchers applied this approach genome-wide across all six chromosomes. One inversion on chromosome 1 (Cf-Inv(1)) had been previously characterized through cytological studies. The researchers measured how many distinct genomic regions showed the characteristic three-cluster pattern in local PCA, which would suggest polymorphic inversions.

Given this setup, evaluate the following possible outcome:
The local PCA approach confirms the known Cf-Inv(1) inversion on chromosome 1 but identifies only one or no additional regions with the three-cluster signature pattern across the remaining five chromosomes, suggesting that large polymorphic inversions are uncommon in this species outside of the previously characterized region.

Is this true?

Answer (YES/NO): NO